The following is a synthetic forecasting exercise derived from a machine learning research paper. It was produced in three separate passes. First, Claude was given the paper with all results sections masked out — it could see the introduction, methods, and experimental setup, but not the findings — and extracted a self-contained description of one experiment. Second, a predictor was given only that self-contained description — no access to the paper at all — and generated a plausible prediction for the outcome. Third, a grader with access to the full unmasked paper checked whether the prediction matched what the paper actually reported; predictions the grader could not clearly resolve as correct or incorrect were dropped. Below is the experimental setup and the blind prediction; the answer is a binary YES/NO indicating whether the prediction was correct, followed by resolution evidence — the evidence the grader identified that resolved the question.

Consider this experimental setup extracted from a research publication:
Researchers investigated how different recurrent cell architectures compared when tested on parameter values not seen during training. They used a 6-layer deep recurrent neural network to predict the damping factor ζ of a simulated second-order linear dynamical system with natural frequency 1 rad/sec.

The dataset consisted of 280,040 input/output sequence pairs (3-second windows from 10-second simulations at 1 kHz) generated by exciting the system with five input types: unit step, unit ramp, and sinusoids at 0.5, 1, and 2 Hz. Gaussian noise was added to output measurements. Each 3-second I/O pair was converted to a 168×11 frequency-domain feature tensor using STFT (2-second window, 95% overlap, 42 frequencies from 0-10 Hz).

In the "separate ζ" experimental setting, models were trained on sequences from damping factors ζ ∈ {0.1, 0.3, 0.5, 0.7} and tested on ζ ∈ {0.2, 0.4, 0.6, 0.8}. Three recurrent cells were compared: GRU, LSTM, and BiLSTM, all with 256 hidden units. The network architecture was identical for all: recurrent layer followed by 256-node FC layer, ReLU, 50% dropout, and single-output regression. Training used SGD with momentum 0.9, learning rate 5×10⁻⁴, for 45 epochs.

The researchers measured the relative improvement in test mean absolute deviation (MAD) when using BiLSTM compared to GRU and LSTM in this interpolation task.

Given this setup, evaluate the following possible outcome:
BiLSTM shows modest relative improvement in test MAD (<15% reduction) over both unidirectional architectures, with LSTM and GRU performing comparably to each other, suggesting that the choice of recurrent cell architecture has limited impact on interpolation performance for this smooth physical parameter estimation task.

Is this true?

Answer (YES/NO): NO